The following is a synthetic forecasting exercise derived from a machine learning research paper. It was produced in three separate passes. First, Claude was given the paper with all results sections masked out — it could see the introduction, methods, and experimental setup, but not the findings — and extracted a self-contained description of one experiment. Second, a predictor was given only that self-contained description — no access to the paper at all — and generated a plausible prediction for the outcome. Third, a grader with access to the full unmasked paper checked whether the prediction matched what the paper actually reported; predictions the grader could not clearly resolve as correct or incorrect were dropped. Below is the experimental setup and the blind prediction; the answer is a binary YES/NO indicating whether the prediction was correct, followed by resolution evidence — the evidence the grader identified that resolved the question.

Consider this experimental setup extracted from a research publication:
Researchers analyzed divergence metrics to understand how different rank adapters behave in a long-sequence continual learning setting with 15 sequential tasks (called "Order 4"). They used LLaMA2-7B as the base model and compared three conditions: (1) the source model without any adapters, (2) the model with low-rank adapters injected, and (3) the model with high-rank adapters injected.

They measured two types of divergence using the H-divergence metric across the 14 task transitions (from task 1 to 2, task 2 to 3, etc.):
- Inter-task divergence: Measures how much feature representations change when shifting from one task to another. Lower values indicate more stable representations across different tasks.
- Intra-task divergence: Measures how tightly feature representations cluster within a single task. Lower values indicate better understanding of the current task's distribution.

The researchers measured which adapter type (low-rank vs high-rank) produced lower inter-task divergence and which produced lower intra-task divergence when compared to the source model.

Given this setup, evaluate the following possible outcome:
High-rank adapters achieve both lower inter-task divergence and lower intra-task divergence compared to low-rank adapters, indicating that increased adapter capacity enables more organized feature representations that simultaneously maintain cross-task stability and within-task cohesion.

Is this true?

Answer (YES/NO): NO